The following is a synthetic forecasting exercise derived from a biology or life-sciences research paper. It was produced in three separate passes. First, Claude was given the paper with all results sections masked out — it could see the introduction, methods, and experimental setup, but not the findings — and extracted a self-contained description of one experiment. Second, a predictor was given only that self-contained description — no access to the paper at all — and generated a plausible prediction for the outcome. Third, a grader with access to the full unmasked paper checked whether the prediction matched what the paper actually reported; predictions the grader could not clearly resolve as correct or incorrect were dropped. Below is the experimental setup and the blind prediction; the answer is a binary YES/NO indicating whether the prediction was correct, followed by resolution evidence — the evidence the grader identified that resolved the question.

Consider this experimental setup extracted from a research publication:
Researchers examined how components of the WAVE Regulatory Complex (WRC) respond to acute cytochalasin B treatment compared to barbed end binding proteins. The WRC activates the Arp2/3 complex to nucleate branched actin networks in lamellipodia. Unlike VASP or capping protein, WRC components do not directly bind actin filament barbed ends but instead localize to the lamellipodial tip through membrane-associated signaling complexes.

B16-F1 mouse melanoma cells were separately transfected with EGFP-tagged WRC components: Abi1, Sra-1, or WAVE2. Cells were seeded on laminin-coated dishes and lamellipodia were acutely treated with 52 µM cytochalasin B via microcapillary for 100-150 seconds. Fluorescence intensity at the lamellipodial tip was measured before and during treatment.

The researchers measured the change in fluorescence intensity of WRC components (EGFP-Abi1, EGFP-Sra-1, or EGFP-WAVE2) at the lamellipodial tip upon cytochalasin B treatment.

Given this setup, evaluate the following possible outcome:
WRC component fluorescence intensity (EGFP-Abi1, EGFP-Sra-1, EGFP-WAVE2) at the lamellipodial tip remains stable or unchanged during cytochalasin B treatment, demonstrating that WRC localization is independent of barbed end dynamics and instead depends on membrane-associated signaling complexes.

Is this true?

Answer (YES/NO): NO